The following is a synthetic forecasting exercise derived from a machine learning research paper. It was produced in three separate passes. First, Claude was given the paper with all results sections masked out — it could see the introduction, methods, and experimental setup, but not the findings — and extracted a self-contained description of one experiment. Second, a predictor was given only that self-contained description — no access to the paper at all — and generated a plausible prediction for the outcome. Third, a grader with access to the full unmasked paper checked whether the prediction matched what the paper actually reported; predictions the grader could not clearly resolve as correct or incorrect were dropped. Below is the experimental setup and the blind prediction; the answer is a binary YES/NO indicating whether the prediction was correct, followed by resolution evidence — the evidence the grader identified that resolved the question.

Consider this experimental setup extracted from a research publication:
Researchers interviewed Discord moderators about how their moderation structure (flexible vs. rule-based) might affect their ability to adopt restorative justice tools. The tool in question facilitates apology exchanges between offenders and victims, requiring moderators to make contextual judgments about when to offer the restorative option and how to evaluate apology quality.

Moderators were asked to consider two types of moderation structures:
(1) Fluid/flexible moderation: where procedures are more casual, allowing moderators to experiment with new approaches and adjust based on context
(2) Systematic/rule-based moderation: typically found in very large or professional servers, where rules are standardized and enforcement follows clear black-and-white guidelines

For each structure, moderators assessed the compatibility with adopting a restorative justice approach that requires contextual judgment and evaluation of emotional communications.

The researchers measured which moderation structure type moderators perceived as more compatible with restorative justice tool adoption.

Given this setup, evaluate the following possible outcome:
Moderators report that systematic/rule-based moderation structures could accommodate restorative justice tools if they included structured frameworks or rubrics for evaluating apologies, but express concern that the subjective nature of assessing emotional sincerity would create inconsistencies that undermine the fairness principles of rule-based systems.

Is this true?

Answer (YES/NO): NO